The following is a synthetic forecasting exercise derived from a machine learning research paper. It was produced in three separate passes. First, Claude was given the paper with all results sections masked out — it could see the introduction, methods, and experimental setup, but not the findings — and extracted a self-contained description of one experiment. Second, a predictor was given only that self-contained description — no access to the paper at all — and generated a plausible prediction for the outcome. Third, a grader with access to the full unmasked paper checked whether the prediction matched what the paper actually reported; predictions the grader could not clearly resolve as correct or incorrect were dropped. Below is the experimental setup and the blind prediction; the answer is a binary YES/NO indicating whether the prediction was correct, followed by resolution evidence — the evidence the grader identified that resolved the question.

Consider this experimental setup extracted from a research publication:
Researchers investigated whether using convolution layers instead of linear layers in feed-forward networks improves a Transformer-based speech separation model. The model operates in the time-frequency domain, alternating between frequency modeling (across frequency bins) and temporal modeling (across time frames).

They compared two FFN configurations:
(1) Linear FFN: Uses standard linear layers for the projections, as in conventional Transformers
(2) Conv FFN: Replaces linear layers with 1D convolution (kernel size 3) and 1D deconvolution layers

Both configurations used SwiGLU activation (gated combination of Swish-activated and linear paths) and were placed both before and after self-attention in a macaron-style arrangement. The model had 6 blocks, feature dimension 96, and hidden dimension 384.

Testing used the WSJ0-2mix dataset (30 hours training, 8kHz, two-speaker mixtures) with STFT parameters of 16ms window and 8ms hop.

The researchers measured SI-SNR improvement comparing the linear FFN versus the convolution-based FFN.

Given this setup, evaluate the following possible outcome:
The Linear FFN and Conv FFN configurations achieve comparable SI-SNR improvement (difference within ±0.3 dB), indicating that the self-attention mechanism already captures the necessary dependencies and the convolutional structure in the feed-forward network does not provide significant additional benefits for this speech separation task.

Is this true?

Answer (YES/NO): NO